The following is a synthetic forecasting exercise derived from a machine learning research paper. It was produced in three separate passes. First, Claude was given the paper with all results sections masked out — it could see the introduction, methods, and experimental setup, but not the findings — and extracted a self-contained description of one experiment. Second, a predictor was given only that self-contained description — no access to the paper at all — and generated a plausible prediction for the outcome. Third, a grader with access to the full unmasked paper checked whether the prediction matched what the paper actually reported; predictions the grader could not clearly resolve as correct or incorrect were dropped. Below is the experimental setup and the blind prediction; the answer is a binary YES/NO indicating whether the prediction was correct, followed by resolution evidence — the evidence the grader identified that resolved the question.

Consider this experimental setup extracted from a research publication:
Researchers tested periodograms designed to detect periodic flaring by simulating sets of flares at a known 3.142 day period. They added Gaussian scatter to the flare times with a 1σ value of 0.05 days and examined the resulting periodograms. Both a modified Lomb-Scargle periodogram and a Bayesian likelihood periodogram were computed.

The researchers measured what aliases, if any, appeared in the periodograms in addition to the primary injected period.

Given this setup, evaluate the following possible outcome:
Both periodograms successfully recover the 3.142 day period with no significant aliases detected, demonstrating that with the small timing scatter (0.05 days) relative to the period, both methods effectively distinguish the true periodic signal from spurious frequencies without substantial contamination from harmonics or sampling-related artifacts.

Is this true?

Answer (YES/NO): NO